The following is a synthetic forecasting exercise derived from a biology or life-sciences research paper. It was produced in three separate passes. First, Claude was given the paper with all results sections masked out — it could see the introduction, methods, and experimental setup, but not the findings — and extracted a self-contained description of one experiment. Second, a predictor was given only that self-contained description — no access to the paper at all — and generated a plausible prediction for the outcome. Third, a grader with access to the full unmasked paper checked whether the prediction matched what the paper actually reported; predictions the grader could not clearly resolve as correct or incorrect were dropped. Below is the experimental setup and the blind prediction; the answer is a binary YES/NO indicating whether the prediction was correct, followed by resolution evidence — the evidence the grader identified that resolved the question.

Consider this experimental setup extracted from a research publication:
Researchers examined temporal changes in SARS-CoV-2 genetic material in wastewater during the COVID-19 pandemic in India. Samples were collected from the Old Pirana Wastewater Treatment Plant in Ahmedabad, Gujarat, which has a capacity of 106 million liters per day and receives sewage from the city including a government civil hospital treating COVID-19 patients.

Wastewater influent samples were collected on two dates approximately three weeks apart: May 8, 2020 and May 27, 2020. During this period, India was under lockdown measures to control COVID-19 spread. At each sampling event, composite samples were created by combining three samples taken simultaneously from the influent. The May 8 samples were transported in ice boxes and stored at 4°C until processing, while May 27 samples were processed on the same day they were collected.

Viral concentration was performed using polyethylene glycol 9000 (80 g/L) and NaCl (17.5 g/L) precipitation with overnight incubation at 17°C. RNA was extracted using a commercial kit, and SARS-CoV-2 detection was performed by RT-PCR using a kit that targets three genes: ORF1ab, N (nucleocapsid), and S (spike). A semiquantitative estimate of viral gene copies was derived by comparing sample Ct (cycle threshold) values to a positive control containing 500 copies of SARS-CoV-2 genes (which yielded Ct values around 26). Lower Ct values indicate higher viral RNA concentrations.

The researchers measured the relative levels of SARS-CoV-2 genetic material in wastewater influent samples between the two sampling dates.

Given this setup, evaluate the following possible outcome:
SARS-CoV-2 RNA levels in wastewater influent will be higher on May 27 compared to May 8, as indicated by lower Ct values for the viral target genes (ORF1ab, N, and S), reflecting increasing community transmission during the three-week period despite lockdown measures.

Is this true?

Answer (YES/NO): YES